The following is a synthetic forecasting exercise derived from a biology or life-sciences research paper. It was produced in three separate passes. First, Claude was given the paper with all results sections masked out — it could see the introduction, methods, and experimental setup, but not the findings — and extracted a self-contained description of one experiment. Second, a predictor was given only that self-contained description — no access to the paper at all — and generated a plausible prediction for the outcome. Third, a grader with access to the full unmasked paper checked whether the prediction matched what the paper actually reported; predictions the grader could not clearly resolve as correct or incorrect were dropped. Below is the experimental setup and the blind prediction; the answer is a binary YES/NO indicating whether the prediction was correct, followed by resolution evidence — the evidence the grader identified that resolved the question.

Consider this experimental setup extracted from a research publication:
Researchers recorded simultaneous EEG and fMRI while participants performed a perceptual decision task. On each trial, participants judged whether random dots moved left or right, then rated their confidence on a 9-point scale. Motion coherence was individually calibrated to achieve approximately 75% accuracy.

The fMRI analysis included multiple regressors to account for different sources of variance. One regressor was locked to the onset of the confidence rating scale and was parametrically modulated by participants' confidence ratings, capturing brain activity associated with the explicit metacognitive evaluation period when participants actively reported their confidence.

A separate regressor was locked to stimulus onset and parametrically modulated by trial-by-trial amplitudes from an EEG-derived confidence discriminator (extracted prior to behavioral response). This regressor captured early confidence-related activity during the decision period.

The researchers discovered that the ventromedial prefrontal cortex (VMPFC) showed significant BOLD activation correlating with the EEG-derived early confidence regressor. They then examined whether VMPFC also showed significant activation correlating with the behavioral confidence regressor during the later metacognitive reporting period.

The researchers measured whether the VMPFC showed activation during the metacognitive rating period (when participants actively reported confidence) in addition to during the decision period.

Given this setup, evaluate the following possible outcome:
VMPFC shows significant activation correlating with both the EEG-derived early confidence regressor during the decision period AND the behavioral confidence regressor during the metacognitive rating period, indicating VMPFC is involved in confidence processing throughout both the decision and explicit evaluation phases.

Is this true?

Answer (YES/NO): NO